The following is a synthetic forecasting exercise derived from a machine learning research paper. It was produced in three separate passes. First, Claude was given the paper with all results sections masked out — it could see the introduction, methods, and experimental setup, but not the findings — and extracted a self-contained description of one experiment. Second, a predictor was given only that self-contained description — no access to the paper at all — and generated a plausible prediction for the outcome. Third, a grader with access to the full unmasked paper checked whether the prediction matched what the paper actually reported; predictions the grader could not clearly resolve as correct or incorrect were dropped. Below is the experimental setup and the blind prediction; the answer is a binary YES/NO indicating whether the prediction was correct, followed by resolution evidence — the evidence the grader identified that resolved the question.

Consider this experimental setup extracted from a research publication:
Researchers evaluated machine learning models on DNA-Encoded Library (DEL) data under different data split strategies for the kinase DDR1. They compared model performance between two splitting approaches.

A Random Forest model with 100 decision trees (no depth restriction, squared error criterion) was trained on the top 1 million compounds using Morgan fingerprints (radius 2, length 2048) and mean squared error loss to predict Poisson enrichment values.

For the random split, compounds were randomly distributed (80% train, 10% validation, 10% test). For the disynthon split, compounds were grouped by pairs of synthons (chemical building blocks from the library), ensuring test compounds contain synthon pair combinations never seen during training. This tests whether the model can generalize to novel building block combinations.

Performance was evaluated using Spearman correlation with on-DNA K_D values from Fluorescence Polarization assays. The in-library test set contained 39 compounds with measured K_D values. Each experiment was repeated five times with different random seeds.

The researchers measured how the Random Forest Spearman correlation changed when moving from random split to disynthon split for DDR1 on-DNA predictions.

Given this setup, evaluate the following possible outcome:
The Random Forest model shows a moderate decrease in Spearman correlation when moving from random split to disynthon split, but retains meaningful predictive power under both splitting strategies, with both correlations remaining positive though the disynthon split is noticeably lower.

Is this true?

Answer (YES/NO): YES